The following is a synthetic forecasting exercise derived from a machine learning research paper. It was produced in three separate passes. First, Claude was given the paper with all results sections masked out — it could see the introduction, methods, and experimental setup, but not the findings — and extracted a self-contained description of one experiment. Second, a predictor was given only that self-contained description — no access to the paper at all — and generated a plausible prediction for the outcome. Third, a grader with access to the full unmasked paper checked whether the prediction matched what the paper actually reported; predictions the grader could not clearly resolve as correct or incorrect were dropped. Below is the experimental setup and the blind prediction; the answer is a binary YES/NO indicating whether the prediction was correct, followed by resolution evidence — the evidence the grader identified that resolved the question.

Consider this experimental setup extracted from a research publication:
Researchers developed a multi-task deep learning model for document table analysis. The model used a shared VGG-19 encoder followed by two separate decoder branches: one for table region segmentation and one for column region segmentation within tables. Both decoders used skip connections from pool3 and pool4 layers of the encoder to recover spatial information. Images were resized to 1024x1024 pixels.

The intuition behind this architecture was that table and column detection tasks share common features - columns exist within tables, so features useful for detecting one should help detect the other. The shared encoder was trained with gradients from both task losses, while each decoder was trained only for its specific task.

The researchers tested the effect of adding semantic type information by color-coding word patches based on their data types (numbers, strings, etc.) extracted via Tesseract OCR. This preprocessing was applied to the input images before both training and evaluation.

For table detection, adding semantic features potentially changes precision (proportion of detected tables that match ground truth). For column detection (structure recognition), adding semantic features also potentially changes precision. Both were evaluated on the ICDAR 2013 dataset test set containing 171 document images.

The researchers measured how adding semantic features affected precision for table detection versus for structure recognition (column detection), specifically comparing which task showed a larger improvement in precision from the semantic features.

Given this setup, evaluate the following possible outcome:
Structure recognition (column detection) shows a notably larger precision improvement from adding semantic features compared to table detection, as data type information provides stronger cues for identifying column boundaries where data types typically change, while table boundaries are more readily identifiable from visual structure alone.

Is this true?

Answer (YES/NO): YES